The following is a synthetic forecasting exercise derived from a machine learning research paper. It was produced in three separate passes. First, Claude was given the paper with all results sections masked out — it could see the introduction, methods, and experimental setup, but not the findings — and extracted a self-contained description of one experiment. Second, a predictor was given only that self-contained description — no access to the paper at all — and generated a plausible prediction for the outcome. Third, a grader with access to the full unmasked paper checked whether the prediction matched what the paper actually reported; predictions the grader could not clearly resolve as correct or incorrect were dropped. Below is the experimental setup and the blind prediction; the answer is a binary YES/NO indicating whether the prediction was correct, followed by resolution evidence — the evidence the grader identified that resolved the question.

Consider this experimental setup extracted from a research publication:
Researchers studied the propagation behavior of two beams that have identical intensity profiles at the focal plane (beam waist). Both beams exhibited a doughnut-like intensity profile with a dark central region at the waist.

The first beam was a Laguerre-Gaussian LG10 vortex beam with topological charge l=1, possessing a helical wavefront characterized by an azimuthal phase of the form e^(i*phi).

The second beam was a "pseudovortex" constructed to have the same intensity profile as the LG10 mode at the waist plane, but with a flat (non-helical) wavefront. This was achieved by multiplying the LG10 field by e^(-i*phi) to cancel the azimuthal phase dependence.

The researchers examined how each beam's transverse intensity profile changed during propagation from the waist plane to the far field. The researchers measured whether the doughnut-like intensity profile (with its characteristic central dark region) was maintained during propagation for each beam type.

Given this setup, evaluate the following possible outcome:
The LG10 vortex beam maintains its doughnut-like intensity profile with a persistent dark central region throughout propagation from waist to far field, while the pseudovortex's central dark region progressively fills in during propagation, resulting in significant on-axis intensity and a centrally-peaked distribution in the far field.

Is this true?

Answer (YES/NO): YES